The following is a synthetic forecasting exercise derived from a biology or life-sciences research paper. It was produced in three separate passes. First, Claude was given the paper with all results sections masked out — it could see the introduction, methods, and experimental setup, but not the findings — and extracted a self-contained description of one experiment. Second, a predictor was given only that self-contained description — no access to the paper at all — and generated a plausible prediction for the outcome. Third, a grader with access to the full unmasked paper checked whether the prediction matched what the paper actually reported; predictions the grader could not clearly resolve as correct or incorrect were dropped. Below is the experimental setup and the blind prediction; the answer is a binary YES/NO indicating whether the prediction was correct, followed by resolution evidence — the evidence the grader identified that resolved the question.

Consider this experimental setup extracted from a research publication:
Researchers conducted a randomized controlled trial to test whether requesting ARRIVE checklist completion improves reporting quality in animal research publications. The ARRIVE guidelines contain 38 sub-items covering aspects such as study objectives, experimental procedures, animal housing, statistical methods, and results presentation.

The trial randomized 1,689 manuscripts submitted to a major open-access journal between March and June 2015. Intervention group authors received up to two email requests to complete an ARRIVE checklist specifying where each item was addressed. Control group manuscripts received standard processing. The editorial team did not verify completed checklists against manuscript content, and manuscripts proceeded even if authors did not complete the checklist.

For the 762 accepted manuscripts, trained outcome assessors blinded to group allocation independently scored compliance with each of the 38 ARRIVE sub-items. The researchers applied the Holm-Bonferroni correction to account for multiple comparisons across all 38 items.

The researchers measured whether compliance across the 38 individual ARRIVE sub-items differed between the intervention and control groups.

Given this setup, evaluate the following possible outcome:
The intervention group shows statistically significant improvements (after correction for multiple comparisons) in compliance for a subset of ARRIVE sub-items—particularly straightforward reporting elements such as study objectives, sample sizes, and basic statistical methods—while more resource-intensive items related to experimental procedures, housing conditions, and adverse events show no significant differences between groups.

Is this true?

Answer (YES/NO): NO